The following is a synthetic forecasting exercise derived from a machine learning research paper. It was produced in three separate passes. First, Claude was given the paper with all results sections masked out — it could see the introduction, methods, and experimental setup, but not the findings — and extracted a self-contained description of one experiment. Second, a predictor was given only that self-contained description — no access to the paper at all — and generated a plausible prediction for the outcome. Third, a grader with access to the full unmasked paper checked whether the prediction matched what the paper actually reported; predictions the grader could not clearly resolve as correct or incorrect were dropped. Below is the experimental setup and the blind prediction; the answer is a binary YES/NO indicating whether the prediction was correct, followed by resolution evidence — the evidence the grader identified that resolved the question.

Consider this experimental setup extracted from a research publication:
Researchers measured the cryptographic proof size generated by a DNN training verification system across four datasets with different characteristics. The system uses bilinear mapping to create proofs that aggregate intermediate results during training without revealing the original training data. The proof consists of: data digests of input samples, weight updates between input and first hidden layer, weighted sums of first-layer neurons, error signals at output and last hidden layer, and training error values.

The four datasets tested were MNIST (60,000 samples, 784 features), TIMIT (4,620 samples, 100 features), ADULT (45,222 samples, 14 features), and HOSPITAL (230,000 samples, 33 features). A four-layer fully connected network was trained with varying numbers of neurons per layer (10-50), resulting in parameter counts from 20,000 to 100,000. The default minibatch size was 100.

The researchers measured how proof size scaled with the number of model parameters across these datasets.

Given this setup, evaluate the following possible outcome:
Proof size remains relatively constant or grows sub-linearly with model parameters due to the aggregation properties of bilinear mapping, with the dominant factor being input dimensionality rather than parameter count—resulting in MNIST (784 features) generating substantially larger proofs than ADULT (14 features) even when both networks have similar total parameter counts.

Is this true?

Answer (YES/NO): NO